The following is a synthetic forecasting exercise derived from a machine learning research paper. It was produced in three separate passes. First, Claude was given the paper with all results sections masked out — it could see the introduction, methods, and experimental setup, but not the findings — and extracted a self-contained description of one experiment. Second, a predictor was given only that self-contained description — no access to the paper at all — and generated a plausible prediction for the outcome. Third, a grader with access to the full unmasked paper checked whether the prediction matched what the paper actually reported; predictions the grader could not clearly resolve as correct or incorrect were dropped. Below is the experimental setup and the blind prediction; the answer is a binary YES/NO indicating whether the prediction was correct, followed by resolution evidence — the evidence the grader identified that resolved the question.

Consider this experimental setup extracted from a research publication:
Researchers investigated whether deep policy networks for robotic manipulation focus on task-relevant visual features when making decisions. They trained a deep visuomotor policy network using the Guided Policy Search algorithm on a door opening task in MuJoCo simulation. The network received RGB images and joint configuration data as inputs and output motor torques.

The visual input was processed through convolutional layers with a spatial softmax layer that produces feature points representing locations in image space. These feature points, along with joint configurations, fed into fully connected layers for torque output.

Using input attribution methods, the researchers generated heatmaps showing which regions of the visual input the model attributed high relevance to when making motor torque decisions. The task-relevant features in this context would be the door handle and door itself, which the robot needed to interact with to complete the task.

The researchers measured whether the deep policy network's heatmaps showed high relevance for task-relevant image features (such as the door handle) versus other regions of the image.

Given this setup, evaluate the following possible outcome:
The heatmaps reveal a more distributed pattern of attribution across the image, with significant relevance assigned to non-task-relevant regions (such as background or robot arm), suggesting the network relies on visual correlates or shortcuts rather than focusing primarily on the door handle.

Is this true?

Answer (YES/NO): YES